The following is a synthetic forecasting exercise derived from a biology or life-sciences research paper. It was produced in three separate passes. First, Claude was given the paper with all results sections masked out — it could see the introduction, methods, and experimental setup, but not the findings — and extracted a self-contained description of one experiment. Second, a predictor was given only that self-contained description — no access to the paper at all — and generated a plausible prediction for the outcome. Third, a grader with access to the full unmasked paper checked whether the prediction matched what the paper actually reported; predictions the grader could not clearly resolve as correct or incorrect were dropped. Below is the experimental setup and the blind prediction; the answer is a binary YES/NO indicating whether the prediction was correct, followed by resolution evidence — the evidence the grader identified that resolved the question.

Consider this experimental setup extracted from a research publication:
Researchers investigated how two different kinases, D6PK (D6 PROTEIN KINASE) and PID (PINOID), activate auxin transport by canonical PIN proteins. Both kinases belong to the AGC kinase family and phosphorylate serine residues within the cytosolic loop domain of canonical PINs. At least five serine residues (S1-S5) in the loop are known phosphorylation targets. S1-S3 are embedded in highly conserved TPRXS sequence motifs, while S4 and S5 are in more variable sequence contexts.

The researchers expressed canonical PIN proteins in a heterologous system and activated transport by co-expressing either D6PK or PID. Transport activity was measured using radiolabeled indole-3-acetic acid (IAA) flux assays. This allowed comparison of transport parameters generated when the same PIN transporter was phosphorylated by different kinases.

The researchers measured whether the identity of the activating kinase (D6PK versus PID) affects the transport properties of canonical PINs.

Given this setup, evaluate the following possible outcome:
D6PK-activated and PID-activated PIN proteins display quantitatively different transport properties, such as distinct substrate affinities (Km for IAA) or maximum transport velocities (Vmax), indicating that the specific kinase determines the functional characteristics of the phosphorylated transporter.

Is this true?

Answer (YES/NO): YES